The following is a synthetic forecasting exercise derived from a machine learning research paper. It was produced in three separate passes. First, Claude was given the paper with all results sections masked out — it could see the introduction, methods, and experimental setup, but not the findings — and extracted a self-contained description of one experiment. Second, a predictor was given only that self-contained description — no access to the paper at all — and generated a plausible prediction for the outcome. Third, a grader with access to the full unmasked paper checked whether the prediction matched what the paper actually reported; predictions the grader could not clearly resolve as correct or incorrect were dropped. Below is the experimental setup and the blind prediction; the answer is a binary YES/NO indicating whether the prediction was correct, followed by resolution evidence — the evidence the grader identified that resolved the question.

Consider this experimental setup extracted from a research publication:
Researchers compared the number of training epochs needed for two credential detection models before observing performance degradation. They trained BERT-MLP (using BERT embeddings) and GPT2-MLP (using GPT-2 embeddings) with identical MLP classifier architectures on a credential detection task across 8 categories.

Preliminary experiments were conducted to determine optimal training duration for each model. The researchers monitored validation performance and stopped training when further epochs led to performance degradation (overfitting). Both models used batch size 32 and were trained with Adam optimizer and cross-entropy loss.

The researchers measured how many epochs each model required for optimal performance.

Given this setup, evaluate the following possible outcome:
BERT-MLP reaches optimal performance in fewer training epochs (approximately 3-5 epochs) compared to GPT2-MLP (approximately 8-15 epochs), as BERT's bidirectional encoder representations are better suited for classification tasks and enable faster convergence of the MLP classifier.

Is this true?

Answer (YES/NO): NO